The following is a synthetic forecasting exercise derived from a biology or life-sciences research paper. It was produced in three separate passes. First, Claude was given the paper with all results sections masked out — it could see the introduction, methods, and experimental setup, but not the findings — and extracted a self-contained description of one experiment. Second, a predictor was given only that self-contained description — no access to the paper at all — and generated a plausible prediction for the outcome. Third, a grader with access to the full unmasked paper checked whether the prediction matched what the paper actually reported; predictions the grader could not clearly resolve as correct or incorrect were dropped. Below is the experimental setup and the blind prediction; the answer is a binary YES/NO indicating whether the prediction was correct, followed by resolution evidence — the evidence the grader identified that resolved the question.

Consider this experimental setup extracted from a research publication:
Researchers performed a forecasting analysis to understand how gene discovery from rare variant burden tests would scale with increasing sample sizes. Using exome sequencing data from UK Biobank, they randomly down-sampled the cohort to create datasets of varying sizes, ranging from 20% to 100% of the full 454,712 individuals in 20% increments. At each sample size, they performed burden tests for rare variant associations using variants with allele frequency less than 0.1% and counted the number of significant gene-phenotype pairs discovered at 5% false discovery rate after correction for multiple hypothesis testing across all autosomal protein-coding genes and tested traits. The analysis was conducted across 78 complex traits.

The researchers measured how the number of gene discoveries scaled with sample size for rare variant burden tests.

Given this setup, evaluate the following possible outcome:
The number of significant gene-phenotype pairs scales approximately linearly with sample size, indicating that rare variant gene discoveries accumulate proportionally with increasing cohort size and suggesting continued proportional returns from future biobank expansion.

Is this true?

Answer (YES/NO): YES